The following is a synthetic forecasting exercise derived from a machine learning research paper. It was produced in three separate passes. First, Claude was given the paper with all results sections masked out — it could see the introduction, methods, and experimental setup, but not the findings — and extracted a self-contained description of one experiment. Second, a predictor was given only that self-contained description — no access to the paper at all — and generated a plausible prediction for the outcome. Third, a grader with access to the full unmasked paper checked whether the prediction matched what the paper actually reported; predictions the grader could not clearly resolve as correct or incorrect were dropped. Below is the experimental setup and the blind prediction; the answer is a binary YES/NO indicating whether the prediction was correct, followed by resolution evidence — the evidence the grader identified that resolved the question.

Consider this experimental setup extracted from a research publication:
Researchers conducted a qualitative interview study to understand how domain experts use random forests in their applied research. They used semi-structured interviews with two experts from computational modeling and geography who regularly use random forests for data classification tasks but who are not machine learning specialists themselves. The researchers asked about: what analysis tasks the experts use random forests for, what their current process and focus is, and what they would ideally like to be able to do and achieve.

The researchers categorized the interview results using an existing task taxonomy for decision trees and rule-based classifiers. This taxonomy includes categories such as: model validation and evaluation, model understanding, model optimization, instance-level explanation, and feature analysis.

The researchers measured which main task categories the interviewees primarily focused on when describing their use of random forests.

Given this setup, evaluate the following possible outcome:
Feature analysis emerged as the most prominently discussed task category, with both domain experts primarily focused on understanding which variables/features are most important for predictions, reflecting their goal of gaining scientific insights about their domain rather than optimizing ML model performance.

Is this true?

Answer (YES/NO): NO